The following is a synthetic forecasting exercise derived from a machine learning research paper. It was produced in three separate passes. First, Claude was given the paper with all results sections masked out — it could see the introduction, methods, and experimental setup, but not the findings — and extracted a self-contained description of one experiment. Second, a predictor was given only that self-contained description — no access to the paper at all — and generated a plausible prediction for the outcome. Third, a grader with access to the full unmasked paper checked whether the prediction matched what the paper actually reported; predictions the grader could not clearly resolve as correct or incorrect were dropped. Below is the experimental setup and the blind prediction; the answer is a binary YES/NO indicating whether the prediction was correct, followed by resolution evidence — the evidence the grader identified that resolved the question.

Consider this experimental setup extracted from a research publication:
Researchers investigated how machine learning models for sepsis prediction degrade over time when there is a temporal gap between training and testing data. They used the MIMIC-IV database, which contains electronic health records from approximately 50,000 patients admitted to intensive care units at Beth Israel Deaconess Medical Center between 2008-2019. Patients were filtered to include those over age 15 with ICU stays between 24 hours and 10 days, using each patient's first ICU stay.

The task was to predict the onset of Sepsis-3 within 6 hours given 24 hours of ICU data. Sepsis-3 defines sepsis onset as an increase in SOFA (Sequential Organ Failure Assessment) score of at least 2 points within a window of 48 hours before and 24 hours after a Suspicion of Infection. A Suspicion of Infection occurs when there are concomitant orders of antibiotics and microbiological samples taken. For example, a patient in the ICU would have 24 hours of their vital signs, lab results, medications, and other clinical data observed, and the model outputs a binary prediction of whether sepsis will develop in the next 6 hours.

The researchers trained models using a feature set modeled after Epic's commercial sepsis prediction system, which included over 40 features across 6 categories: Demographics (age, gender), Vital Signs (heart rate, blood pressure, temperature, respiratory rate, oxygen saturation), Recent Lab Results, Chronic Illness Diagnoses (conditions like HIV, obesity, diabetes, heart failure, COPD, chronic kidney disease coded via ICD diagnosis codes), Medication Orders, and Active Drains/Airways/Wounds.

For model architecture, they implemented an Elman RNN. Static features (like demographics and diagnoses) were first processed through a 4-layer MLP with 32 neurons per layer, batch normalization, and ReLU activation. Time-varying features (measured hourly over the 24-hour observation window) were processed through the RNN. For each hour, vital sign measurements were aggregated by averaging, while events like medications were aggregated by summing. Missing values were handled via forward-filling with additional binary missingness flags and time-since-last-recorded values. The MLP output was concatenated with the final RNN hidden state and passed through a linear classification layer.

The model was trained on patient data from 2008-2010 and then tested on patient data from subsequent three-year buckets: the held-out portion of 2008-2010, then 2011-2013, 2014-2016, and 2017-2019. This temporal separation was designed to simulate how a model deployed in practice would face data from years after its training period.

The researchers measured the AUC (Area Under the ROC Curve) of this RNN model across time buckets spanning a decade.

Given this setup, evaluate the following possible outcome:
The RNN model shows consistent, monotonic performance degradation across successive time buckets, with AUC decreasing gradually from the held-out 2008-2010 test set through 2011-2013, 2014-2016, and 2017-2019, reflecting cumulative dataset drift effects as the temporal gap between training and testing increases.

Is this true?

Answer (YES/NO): NO